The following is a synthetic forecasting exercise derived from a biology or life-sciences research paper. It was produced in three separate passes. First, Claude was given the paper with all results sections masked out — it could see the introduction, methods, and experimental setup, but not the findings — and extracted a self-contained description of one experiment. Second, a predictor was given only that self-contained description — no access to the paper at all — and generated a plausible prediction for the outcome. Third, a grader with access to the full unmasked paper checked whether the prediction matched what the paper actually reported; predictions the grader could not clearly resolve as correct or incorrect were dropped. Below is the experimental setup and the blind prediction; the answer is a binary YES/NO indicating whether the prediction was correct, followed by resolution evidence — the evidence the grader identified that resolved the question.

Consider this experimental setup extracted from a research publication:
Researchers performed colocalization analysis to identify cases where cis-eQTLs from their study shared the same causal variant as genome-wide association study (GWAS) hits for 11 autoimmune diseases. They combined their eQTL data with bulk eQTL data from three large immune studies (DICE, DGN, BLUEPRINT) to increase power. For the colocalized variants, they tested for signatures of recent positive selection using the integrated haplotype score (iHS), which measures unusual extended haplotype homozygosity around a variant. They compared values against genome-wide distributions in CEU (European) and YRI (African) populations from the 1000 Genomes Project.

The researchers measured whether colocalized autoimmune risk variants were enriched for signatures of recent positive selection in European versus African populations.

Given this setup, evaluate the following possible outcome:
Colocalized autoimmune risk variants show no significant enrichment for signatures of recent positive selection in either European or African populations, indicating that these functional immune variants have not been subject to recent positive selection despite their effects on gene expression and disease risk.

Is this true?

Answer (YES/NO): NO